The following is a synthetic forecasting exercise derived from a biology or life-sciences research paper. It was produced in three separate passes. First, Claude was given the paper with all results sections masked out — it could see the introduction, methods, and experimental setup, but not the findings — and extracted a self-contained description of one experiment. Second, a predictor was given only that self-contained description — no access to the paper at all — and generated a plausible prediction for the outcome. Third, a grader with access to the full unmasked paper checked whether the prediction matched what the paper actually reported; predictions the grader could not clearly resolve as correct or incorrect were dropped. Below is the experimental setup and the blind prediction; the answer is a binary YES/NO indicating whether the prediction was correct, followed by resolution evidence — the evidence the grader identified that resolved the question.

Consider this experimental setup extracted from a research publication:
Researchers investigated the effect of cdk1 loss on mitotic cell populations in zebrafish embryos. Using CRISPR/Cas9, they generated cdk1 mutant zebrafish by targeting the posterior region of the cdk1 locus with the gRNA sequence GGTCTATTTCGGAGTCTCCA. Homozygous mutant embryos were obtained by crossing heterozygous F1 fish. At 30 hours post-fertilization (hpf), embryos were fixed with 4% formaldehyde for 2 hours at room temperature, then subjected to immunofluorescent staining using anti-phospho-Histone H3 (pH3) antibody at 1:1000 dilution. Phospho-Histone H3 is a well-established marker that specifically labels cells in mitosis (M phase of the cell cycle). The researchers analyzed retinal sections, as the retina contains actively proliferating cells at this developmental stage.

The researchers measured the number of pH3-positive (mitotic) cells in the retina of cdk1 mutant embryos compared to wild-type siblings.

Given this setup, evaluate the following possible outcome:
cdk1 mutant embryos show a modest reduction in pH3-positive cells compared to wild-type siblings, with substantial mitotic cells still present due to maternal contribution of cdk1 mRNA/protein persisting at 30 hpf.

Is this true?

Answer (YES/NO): NO